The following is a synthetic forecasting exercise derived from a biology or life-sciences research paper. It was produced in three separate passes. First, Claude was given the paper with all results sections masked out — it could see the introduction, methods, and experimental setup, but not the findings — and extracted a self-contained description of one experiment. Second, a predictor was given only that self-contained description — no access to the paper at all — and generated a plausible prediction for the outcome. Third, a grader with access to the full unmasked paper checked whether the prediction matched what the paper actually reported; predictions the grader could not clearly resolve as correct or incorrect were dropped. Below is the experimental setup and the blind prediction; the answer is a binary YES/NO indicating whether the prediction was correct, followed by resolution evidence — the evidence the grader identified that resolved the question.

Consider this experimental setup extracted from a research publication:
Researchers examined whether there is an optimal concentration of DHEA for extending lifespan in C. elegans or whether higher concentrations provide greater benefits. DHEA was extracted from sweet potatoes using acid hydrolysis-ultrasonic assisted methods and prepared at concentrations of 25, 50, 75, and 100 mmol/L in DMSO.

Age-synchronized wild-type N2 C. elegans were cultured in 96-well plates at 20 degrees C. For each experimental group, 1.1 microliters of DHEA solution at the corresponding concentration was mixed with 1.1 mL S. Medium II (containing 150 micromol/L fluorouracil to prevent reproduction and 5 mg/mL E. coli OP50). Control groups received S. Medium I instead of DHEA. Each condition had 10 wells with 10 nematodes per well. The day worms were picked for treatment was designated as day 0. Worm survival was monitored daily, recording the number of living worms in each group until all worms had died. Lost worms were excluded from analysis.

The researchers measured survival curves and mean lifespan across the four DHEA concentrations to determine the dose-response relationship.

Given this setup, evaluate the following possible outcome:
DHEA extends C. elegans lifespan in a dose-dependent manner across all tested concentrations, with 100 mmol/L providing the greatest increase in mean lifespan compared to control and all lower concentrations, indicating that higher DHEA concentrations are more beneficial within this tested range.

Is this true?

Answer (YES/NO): NO